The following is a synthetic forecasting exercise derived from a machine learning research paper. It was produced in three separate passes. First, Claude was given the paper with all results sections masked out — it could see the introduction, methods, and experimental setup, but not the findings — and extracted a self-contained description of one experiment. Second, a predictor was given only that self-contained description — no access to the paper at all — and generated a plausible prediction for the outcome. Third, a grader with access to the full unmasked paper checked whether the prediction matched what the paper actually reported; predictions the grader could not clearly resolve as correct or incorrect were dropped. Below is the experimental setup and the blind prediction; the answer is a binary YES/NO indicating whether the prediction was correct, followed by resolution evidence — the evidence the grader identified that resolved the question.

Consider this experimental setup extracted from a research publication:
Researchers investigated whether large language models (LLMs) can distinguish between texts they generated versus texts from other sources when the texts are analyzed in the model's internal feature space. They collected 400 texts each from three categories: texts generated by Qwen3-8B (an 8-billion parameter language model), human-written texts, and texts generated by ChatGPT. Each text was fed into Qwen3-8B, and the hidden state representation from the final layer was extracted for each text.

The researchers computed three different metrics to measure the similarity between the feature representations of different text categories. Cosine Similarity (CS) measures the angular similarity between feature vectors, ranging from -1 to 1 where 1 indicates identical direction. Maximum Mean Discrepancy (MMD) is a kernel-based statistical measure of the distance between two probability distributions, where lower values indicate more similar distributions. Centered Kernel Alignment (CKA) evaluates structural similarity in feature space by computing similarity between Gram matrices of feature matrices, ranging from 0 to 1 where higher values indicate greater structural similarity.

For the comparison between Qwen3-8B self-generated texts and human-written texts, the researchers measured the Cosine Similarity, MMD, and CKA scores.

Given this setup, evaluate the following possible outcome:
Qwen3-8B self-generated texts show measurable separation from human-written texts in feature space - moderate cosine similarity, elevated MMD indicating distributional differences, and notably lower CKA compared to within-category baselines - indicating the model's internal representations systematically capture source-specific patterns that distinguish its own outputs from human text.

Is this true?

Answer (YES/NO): NO